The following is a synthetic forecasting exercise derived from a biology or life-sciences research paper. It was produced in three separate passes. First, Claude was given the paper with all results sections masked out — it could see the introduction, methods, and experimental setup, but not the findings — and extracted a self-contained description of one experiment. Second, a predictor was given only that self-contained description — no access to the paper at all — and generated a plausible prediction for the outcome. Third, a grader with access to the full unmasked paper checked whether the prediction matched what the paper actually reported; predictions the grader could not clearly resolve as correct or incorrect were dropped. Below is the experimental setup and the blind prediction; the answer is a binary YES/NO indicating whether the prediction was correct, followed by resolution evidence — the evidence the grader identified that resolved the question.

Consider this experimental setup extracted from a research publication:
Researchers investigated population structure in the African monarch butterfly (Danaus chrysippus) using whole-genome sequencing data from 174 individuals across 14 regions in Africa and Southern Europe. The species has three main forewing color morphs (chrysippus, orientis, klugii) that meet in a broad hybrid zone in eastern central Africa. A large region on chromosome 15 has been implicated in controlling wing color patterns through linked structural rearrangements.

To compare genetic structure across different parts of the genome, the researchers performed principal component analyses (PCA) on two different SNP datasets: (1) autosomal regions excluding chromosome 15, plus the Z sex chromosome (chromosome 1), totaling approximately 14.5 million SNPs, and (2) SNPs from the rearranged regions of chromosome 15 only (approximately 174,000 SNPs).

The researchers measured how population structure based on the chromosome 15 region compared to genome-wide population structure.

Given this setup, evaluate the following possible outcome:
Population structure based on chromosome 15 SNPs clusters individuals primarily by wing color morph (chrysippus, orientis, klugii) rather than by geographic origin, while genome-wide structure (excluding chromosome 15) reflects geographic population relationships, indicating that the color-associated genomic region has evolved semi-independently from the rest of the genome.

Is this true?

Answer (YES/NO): NO